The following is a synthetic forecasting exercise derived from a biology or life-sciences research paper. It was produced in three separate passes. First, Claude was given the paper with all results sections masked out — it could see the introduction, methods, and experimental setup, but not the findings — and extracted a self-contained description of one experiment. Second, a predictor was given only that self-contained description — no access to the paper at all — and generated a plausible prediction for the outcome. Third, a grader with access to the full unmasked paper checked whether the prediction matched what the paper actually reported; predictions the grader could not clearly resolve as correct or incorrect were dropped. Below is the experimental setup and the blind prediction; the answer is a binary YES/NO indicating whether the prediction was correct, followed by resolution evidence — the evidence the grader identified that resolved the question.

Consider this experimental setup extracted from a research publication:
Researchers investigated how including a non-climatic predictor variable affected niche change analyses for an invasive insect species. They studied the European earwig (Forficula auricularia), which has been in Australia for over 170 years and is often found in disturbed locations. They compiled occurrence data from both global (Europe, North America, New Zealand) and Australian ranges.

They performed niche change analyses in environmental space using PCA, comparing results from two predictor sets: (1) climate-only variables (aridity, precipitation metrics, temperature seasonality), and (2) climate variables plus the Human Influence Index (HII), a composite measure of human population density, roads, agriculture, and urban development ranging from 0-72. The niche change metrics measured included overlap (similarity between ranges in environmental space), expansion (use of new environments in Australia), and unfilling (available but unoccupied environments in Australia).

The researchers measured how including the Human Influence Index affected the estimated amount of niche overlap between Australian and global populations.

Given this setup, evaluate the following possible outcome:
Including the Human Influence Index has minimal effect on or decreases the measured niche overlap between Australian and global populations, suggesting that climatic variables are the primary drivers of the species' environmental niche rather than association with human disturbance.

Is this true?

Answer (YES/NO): NO